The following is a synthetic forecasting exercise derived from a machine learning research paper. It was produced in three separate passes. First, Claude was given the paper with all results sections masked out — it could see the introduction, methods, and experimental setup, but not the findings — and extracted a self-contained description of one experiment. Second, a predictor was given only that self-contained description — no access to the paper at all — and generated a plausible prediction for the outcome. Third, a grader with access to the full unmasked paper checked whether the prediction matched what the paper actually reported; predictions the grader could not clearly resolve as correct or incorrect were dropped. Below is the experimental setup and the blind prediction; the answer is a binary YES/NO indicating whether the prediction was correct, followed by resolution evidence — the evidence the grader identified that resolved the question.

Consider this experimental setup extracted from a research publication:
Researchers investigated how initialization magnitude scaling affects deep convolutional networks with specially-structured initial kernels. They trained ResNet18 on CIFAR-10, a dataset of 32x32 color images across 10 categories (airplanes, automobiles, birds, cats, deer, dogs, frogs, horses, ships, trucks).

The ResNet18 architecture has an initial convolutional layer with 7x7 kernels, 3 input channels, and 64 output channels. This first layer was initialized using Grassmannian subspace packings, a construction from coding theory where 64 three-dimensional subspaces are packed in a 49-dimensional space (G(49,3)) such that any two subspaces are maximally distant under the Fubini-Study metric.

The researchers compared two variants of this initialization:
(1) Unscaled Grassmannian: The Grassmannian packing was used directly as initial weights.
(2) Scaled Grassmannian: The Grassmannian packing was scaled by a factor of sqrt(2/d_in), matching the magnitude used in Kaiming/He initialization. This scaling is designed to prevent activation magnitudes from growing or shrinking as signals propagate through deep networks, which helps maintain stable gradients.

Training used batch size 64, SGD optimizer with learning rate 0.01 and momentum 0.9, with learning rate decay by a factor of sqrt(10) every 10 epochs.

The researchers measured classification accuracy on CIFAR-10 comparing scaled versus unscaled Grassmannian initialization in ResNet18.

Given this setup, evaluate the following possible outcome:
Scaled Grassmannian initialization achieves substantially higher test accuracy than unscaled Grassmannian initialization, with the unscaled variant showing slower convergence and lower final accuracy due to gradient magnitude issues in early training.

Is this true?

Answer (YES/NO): NO